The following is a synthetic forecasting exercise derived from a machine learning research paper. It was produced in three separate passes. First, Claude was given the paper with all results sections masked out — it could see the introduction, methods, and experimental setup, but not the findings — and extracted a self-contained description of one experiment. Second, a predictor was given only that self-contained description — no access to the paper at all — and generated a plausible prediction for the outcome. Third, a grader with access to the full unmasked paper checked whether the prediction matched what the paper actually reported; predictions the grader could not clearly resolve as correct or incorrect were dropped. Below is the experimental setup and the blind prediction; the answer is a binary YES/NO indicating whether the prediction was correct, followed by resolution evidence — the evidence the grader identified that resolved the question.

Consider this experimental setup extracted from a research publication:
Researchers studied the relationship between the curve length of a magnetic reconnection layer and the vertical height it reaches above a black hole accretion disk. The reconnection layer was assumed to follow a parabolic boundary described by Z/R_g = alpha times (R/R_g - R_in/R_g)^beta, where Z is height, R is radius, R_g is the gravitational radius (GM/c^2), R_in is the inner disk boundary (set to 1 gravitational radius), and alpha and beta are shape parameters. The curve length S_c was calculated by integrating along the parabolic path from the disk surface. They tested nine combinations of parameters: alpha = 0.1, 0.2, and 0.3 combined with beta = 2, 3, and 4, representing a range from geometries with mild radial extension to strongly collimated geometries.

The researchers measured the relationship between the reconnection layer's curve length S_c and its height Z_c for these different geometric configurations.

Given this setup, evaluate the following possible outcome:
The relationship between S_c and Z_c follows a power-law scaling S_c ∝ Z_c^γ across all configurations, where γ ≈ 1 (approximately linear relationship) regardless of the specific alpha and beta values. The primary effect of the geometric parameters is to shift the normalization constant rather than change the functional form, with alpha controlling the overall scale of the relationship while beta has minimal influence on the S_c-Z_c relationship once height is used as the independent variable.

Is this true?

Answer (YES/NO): NO